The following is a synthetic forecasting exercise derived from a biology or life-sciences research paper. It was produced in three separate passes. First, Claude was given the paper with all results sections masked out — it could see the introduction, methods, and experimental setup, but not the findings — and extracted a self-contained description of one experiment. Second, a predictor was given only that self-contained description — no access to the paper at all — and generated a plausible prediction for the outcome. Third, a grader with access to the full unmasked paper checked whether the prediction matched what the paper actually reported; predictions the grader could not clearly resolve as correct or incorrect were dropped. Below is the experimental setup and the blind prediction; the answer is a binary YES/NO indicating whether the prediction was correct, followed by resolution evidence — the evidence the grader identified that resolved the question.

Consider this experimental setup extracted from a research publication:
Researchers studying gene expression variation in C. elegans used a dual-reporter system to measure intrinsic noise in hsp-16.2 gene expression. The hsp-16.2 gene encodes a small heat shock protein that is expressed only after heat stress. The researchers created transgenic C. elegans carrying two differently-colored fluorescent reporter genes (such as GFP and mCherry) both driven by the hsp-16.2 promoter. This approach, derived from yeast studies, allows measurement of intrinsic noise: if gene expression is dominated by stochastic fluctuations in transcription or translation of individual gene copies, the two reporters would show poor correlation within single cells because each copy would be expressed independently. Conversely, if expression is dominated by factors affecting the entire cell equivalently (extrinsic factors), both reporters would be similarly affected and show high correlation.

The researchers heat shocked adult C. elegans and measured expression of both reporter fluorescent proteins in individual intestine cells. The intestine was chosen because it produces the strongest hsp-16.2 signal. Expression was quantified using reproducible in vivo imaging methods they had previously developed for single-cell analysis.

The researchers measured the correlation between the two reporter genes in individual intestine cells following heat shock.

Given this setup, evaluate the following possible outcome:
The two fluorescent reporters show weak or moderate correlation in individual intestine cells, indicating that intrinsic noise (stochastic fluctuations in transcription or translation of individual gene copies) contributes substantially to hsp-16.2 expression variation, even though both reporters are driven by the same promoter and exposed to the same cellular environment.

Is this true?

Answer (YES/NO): NO